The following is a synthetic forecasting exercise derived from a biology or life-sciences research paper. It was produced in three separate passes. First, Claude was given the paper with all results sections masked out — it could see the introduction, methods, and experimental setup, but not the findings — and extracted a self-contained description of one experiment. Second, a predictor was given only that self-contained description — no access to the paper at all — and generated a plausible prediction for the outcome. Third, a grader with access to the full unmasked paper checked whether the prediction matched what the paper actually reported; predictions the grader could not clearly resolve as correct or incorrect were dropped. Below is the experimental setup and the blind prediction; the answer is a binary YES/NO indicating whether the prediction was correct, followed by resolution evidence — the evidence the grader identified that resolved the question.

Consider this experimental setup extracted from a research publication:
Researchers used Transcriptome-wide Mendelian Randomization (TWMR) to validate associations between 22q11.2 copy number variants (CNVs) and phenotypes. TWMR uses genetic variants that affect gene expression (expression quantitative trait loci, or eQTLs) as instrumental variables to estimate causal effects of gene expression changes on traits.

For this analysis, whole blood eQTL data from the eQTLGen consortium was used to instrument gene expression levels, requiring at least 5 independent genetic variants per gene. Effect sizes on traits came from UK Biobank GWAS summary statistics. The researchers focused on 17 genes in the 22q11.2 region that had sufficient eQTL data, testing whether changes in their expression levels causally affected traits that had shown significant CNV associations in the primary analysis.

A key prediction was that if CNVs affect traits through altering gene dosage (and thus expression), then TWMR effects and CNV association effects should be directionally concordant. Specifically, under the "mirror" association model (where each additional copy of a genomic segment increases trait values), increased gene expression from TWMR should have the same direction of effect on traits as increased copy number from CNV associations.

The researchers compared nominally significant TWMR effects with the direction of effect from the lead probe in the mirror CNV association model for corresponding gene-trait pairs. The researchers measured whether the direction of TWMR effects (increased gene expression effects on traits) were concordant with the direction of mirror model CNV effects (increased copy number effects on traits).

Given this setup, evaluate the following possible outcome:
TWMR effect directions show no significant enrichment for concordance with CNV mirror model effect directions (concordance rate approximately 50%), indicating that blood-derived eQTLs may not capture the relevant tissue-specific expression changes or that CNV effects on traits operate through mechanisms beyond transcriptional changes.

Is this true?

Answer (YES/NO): NO